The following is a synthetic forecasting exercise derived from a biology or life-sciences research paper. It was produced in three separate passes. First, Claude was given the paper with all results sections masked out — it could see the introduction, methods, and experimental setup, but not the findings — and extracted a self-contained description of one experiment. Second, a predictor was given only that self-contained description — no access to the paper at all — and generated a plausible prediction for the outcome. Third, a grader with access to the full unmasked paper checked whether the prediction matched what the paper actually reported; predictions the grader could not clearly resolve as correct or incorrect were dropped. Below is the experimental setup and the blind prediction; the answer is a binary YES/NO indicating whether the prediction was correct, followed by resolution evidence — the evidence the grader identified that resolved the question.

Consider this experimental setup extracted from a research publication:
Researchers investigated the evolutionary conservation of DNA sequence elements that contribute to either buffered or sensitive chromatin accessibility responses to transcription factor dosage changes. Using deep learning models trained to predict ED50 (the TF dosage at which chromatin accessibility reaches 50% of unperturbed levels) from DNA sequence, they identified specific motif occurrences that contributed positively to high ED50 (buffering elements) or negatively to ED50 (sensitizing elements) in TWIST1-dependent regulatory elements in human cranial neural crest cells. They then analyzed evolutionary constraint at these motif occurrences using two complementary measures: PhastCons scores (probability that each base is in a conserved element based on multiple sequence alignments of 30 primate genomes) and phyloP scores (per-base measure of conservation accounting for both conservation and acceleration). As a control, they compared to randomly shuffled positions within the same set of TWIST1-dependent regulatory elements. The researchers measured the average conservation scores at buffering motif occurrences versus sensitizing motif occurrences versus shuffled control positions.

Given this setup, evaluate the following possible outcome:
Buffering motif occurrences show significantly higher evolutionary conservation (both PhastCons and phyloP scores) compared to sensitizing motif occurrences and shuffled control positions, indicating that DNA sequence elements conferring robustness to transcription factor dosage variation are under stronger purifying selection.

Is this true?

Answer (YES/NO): NO